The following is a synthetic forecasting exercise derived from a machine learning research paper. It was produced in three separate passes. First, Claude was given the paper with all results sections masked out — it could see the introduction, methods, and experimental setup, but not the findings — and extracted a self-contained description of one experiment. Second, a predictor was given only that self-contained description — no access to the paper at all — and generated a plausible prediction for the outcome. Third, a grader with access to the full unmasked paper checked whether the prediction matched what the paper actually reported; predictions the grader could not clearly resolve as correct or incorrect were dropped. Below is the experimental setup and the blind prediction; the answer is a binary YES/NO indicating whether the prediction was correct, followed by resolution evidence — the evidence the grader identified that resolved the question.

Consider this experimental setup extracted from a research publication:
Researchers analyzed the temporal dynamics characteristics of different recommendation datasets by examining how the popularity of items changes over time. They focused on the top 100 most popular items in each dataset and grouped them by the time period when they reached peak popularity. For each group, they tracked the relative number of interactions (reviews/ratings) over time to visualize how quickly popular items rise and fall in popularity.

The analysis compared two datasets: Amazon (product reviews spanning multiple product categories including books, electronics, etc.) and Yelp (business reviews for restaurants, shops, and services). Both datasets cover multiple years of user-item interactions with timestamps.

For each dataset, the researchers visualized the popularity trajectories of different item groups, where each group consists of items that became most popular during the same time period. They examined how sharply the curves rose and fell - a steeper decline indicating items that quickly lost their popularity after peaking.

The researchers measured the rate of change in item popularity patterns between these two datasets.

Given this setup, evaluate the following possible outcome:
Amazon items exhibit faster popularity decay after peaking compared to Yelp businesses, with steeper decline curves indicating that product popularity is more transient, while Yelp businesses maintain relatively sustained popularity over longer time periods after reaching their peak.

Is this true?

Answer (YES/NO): YES